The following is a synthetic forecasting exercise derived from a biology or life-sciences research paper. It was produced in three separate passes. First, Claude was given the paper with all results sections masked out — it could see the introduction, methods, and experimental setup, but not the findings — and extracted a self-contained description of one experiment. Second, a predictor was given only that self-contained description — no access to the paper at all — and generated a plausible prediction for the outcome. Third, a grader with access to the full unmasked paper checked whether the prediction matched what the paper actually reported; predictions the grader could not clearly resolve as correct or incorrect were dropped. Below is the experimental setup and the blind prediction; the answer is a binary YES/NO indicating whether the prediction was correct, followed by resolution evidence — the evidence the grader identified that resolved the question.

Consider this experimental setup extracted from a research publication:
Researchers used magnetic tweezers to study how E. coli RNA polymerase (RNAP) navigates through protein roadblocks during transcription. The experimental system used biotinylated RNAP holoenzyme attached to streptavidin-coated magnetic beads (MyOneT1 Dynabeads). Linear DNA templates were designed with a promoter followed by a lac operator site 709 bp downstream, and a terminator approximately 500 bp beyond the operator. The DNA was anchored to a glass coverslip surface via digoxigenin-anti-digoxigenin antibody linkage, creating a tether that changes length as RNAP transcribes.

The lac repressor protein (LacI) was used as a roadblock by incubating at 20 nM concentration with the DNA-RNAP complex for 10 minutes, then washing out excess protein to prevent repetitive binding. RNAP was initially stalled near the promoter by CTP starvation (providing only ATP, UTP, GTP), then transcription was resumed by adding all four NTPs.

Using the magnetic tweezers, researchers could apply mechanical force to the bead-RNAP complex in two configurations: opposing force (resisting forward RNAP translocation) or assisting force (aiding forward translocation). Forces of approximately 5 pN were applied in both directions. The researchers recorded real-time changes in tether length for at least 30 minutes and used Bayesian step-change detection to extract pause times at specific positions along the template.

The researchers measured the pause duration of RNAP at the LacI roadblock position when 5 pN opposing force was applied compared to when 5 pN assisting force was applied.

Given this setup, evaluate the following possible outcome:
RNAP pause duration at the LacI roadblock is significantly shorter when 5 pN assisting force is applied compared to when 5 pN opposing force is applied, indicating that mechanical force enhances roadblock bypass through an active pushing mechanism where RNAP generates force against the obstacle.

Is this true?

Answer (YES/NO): NO